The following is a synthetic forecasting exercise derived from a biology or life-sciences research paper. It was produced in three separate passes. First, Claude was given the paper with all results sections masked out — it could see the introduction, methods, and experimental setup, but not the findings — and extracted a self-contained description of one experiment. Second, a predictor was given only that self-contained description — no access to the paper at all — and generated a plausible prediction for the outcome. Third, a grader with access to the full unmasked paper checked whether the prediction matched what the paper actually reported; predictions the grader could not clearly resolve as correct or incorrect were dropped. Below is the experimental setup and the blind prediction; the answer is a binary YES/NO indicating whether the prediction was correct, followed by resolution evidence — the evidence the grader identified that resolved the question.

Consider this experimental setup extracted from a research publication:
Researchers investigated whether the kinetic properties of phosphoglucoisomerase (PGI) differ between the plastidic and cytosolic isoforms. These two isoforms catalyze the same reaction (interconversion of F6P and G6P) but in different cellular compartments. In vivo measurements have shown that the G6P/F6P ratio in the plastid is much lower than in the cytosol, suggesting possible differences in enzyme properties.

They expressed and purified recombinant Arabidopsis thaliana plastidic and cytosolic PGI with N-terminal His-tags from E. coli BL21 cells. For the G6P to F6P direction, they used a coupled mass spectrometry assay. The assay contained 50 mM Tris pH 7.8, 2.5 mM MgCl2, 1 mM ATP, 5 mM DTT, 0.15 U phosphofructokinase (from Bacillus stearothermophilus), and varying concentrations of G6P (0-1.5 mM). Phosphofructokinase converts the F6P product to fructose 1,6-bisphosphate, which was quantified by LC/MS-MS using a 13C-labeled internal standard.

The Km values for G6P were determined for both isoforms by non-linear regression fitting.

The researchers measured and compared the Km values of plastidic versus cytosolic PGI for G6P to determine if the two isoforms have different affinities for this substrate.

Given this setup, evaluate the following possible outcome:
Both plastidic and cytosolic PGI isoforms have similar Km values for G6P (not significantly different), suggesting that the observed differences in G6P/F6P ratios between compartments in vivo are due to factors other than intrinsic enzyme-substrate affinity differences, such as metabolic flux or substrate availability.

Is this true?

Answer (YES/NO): NO